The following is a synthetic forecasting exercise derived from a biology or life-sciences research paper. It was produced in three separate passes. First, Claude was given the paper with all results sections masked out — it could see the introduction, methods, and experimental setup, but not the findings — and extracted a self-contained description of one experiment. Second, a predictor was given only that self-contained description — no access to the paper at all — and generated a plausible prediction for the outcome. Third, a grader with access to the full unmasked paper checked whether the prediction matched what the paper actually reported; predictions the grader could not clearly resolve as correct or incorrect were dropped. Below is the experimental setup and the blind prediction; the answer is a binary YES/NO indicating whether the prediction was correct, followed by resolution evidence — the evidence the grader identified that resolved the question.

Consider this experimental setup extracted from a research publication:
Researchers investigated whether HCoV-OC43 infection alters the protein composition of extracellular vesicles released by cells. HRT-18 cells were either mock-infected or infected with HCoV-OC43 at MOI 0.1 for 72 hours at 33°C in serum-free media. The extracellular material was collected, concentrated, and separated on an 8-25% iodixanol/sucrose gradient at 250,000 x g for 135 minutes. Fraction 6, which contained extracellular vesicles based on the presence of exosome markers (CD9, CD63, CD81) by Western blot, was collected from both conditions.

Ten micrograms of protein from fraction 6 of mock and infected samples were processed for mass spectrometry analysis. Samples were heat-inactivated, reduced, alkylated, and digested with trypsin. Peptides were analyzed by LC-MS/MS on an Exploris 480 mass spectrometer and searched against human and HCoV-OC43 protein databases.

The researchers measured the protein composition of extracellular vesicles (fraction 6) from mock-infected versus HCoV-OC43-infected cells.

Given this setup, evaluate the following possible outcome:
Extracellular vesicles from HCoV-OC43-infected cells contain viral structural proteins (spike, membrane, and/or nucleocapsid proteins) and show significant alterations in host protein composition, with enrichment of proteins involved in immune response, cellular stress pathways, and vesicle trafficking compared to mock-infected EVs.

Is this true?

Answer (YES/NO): NO